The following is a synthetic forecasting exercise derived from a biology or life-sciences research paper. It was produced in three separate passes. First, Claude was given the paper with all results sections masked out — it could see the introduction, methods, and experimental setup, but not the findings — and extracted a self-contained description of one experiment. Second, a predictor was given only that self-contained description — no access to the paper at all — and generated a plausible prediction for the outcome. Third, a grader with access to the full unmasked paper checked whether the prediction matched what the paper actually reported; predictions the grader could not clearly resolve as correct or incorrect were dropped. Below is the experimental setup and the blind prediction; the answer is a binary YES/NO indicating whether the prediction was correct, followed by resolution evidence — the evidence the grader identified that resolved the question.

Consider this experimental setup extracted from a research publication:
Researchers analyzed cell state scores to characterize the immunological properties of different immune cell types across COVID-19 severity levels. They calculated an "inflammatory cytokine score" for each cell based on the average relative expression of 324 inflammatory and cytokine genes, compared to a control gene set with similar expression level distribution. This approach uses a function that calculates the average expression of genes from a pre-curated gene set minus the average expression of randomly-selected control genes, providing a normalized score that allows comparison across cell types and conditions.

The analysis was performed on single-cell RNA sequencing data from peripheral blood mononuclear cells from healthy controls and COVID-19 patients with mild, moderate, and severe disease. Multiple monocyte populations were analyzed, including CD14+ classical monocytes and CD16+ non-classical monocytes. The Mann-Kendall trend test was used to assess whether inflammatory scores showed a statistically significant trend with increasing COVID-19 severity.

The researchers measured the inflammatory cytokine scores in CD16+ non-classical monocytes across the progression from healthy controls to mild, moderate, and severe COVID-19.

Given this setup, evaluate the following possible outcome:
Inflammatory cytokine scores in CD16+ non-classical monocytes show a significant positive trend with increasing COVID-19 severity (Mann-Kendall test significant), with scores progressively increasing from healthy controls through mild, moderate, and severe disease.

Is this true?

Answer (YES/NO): YES